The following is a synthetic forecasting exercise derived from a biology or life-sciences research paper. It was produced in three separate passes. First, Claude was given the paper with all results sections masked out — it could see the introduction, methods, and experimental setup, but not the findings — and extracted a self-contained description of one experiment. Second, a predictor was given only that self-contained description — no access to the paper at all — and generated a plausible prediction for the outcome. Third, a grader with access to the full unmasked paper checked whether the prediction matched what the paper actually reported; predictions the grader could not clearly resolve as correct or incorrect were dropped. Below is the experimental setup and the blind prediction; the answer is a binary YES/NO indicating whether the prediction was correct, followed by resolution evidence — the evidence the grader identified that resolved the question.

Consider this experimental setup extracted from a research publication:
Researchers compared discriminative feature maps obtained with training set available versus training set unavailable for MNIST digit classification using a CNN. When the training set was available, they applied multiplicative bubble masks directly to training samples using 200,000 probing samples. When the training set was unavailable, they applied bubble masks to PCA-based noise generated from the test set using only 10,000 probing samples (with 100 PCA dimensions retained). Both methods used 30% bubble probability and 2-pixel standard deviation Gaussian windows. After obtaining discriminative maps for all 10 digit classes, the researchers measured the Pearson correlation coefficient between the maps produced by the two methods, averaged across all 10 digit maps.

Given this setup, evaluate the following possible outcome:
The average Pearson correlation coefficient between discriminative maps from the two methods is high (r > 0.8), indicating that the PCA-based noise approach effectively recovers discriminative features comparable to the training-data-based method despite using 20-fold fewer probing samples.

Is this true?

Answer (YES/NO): NO